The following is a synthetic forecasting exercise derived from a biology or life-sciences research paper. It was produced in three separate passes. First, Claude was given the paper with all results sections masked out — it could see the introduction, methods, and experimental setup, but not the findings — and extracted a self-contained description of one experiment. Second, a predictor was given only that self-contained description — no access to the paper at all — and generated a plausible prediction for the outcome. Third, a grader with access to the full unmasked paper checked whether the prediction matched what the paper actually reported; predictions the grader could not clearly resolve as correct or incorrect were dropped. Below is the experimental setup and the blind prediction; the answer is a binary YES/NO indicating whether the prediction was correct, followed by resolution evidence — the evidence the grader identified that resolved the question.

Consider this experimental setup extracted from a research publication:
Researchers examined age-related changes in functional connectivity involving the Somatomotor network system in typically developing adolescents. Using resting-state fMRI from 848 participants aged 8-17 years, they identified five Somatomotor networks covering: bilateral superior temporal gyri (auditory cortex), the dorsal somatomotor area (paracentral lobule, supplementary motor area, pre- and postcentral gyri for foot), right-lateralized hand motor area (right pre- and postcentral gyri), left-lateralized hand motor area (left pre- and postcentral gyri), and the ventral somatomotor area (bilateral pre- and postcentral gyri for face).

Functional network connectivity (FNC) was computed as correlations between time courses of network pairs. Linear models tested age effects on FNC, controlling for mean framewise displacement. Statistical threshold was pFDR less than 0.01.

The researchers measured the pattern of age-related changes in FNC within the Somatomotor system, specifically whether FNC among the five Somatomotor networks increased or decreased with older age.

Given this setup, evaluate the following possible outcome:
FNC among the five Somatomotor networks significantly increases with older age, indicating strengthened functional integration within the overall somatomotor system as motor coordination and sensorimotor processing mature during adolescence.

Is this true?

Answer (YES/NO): YES